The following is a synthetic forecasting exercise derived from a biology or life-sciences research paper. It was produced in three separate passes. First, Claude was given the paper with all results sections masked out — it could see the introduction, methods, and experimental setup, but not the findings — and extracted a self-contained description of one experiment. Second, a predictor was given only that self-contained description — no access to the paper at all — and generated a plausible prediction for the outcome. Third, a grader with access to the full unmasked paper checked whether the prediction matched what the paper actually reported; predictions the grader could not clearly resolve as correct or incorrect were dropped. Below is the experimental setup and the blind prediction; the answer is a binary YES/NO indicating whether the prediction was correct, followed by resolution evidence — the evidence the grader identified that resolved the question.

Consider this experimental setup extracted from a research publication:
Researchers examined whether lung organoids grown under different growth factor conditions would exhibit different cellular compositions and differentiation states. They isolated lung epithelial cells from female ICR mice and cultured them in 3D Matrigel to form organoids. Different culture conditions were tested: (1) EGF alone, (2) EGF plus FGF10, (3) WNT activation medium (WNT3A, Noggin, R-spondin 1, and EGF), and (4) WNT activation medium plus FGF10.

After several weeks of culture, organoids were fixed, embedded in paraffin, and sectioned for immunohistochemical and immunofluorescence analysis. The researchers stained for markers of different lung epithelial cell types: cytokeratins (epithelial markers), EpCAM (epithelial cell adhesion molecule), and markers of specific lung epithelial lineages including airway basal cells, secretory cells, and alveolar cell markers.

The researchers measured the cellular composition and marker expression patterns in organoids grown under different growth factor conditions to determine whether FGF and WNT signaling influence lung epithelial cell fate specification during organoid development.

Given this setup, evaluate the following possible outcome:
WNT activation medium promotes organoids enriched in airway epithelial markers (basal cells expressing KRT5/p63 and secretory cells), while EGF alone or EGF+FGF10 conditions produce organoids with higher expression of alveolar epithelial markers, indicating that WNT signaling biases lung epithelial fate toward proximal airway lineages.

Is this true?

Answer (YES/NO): NO